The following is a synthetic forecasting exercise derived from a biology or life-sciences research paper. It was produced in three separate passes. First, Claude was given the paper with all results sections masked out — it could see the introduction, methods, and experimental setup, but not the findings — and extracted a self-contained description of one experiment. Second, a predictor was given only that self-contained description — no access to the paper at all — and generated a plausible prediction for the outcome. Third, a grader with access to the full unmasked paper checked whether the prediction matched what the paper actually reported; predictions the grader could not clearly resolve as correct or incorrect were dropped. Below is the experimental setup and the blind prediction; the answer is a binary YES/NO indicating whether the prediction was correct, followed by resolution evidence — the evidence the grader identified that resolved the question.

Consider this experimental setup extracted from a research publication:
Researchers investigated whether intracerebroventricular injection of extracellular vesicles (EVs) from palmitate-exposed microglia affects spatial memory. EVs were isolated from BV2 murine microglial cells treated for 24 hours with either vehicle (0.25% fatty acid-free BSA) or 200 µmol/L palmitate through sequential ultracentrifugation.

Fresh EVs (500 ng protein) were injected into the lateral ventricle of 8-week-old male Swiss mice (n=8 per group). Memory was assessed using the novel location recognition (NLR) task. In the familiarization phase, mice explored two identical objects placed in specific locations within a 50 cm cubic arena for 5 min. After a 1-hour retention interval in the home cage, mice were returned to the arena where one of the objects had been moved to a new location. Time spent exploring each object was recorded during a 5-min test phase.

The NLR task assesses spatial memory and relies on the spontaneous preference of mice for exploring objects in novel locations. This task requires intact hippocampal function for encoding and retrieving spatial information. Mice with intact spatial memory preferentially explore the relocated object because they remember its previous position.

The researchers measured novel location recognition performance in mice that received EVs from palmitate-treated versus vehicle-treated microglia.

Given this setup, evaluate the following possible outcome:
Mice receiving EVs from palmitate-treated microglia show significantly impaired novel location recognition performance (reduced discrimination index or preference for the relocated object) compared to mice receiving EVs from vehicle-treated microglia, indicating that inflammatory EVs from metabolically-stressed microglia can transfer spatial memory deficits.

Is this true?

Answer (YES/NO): NO